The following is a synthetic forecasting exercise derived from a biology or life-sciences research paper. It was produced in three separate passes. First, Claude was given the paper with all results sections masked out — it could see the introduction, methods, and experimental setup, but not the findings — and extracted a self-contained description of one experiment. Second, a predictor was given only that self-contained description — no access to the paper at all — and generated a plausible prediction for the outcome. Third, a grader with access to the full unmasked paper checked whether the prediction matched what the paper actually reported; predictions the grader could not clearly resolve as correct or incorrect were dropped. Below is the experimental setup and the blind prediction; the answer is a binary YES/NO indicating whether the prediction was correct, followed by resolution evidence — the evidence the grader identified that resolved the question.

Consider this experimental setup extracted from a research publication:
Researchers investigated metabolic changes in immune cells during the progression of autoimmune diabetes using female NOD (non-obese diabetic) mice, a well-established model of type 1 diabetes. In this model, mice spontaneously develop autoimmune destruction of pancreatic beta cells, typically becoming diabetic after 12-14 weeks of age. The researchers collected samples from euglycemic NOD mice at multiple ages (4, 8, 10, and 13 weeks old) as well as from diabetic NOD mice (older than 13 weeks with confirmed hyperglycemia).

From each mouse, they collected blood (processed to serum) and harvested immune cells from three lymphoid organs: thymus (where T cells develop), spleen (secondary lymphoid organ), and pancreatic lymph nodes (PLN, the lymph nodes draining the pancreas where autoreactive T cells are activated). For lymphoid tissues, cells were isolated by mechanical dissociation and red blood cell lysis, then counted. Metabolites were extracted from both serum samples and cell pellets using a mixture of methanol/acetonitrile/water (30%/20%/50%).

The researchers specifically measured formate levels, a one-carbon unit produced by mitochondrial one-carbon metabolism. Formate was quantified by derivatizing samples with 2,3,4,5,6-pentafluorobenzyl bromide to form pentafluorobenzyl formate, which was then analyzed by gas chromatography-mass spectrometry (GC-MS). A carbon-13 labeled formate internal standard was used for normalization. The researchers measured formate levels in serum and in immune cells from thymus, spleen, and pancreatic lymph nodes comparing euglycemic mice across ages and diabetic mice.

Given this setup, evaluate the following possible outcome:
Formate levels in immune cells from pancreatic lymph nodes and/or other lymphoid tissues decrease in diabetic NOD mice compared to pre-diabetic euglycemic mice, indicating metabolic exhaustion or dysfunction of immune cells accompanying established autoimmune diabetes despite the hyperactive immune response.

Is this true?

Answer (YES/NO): NO